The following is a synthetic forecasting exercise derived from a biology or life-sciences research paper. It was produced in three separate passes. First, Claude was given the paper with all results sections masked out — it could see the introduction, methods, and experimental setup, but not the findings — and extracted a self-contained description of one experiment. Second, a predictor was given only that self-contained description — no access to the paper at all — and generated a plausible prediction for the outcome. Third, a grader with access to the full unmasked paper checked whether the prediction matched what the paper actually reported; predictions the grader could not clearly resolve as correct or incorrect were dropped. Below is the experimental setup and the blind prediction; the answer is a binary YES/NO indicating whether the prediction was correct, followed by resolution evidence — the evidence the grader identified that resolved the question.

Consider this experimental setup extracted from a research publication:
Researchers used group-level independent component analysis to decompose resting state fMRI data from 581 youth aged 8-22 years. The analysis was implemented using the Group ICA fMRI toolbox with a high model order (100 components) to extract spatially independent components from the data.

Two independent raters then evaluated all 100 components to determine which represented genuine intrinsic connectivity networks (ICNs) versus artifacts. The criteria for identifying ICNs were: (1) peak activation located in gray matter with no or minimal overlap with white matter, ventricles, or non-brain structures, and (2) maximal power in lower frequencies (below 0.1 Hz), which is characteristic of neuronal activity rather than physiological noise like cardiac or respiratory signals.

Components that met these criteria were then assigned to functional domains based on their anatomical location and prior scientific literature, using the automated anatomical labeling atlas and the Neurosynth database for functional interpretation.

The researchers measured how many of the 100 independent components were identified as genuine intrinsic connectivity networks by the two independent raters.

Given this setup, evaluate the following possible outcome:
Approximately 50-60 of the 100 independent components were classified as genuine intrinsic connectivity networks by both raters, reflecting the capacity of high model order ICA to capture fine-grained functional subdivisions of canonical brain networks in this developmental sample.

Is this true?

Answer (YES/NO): YES